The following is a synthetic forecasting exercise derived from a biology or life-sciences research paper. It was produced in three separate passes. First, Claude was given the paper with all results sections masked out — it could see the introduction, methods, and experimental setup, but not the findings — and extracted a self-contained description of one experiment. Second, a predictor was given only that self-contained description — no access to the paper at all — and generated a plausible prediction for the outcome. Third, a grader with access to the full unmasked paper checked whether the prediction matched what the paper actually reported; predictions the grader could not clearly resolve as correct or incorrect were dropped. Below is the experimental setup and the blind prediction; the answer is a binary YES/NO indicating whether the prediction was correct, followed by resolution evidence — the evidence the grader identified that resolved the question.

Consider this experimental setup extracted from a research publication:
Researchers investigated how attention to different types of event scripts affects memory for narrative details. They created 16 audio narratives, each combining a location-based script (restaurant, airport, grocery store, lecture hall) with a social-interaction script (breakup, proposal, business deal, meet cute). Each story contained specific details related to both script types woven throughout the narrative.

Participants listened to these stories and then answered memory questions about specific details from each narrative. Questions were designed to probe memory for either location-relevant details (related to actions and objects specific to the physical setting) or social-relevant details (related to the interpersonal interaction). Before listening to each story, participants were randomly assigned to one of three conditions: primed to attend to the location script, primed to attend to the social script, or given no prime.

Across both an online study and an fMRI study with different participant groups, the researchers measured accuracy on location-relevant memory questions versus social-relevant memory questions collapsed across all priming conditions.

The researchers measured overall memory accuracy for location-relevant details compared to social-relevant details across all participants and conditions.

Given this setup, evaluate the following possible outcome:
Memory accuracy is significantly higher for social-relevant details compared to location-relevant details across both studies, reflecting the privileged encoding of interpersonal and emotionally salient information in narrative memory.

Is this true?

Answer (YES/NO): YES